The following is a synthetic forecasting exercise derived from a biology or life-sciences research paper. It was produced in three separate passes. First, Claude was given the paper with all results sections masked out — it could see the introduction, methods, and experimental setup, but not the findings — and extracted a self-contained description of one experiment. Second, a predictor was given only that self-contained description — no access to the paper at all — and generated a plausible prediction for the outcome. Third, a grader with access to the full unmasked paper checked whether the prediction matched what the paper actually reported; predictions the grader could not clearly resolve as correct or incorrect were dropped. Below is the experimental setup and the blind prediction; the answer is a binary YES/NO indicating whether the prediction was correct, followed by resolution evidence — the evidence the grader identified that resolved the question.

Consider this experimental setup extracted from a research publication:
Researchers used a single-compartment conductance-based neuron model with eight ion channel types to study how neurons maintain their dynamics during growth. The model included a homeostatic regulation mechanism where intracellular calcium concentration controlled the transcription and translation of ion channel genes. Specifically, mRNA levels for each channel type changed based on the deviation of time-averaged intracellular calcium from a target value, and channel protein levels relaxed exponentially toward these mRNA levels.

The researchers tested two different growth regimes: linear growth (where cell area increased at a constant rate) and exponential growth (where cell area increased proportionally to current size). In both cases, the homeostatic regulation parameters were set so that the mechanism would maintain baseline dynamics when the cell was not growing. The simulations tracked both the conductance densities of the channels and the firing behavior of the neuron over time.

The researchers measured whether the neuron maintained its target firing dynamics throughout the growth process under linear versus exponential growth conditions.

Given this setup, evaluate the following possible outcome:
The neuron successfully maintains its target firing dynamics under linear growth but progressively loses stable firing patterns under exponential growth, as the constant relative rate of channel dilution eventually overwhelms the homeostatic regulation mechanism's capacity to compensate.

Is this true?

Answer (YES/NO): NO